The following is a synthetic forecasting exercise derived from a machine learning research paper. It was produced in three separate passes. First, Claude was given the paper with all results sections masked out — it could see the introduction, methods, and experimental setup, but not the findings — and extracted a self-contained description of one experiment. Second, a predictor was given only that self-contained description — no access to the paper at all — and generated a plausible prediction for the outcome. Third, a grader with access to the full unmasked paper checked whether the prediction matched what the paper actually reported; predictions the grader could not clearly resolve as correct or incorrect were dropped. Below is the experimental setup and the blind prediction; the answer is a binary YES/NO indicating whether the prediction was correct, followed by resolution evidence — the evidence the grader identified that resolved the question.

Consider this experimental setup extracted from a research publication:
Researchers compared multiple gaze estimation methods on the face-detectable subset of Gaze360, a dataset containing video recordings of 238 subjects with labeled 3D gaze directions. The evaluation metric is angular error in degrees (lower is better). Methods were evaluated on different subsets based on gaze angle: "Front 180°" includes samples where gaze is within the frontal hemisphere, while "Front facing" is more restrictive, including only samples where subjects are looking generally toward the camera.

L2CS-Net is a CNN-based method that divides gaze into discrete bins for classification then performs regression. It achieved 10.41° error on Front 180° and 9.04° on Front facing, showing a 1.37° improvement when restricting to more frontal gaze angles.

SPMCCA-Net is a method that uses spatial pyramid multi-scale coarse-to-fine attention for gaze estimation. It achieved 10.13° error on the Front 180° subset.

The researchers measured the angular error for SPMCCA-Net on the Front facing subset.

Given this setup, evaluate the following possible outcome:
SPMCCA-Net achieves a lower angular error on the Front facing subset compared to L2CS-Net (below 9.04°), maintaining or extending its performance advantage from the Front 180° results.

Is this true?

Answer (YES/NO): YES